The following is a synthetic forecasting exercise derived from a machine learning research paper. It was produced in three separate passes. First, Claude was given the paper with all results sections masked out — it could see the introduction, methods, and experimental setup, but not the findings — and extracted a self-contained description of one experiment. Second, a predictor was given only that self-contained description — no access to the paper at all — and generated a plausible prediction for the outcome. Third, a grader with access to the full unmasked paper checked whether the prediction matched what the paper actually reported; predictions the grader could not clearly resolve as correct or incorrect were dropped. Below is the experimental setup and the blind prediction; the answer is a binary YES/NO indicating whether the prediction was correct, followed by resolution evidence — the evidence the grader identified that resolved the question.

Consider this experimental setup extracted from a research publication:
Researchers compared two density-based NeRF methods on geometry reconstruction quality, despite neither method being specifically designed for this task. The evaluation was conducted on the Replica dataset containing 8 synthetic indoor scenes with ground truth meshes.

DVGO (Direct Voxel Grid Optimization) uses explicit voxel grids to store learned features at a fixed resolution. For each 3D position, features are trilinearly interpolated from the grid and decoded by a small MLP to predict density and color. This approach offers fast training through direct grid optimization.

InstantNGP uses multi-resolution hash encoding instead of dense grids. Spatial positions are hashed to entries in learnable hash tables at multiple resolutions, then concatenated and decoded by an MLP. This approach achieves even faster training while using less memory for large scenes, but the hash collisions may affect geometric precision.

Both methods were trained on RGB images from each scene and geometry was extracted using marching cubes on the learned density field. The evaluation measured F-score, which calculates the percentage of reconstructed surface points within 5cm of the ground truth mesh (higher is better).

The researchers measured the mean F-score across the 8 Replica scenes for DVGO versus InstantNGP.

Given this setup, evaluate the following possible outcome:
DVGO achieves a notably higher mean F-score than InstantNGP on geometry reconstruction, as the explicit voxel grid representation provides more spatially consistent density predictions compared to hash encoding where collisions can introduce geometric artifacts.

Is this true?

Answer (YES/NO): YES